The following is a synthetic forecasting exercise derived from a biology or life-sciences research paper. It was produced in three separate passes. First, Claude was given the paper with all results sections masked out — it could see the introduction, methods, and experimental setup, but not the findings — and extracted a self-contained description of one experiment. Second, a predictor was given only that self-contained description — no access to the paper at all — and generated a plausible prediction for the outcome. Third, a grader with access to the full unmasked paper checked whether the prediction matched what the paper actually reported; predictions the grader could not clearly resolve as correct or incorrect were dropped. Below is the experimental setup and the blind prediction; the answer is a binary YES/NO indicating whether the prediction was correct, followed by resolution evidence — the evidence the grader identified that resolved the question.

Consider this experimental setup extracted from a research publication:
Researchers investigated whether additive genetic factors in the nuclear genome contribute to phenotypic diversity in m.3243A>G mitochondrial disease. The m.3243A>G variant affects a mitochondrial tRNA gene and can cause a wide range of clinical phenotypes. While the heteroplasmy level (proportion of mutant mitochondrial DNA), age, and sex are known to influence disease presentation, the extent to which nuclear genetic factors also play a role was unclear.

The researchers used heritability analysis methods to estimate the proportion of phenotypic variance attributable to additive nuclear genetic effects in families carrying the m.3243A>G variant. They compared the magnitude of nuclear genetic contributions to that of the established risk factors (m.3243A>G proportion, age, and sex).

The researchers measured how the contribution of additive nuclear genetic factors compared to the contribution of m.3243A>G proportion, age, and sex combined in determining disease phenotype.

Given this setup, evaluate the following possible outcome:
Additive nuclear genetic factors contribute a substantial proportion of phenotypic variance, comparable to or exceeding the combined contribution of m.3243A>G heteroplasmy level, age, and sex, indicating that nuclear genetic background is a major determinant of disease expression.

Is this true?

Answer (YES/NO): YES